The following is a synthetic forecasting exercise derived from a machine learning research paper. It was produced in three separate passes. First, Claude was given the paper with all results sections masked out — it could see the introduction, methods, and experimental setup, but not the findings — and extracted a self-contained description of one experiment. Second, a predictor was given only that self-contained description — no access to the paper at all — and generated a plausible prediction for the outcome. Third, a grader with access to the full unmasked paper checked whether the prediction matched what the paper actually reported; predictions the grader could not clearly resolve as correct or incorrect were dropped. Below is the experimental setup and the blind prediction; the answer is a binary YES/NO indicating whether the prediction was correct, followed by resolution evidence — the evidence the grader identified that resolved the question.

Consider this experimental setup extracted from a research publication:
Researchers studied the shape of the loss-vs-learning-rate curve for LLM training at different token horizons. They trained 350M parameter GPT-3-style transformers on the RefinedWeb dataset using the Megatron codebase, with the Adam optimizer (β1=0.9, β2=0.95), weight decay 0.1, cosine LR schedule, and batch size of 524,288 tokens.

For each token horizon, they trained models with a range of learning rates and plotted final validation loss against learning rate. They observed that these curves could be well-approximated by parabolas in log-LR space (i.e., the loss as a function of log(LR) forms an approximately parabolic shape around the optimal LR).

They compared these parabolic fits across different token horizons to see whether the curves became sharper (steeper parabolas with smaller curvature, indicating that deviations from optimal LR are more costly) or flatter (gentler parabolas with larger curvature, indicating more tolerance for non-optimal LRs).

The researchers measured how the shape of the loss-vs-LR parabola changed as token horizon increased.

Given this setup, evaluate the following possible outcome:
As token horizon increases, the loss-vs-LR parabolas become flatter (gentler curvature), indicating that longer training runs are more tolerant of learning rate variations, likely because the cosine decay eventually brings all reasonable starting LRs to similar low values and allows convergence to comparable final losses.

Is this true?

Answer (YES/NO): YES